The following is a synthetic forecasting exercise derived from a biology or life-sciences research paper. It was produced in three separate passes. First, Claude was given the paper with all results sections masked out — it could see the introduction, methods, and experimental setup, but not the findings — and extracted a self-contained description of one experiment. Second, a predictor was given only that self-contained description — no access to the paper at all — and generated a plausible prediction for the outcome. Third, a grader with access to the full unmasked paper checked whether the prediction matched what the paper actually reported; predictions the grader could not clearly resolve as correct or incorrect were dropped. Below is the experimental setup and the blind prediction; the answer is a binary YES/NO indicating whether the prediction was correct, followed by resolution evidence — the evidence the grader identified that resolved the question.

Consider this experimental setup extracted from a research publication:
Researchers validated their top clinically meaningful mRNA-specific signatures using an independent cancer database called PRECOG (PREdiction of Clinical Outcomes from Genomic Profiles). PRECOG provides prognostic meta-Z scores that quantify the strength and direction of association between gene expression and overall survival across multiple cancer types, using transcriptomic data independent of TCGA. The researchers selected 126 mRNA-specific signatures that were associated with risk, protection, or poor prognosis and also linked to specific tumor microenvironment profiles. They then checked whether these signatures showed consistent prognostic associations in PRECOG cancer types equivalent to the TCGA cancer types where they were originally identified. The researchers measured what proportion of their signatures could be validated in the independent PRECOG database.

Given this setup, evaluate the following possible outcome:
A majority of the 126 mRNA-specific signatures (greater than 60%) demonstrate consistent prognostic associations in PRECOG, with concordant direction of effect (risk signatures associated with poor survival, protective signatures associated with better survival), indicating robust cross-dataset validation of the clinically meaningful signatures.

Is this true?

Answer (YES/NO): NO